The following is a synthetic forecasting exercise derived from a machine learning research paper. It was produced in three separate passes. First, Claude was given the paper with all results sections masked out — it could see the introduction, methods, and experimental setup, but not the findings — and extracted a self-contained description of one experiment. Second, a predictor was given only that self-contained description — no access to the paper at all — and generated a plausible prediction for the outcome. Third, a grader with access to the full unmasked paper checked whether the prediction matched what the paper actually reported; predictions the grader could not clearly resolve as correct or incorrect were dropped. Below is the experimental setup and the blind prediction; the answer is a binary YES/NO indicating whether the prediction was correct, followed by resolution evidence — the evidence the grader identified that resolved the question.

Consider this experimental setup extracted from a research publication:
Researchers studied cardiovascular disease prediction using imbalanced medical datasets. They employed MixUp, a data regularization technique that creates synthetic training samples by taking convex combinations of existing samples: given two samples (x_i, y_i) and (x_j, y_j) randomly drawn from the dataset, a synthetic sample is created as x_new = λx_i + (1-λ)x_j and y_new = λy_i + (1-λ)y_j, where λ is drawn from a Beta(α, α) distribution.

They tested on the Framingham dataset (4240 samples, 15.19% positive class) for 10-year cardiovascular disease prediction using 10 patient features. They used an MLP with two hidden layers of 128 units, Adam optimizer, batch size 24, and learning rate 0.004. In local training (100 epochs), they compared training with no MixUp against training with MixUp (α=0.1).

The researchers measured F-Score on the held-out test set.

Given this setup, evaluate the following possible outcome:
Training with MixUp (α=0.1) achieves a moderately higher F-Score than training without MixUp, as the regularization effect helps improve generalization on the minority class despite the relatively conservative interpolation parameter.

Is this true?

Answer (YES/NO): NO